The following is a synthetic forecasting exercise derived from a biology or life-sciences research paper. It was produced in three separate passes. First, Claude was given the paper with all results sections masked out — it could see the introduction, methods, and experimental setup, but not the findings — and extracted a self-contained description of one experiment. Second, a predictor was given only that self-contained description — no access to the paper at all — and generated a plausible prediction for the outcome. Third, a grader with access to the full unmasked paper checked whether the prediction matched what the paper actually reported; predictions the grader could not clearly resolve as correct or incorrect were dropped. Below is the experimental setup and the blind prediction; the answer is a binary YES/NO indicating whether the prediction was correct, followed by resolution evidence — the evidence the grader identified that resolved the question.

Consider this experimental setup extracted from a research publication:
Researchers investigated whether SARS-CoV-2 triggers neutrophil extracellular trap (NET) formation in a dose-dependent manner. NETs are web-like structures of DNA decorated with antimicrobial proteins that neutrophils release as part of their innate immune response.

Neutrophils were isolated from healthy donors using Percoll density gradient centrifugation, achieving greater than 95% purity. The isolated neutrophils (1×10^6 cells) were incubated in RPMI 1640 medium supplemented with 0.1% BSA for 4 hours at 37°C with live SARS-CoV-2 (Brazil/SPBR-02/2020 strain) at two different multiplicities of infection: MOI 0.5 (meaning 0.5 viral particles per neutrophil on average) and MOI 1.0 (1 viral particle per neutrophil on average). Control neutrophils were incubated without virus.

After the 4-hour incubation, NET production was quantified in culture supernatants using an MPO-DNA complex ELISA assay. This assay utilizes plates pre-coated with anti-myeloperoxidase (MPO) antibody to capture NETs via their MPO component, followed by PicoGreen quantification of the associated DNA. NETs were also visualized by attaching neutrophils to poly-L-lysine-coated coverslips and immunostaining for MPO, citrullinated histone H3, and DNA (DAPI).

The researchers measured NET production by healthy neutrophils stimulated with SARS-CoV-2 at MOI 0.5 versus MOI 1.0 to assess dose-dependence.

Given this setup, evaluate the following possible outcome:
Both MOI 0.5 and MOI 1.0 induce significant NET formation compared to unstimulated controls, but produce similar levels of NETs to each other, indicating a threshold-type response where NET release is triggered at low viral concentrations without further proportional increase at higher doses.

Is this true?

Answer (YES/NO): NO